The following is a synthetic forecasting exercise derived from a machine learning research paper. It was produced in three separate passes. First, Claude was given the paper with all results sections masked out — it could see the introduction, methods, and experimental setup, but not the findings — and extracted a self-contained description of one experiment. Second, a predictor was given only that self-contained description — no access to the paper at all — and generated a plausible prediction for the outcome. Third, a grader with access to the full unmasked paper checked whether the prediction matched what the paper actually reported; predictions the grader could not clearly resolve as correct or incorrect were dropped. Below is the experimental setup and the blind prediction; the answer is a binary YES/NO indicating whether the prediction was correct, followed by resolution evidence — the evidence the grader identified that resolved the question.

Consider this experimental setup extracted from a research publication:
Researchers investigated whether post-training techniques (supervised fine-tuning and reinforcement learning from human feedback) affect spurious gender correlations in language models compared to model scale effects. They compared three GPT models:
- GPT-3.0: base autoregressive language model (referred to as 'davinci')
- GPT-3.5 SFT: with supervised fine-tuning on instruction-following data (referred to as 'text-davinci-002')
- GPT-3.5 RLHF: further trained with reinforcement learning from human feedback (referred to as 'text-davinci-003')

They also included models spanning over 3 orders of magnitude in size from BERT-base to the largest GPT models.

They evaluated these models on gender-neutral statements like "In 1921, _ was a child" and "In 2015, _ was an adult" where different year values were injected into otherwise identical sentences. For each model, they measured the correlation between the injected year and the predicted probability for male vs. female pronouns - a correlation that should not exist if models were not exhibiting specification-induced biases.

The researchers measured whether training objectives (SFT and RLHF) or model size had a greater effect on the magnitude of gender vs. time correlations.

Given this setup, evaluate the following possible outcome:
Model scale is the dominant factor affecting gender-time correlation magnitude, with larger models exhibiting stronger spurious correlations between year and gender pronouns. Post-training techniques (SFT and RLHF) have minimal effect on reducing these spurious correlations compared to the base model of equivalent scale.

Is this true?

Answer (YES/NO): NO